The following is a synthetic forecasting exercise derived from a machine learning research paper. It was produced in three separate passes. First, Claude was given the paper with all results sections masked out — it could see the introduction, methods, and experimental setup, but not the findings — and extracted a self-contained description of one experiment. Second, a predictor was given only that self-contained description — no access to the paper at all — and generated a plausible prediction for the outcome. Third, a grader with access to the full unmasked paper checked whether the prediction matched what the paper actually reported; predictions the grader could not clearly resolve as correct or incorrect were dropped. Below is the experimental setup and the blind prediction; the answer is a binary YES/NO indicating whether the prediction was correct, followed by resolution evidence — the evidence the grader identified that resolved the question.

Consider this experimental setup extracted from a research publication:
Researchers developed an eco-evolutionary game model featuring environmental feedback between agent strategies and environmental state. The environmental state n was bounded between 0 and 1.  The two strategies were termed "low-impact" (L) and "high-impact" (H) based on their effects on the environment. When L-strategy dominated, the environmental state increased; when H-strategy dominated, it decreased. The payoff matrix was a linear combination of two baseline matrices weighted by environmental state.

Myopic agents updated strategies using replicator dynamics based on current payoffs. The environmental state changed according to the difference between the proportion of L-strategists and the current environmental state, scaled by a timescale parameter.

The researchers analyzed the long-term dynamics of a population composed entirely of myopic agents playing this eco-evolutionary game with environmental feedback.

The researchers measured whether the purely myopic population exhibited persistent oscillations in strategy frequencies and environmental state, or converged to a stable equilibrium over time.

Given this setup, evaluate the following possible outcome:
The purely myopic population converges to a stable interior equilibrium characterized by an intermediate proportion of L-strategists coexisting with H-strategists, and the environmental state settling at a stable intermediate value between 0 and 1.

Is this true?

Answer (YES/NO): NO